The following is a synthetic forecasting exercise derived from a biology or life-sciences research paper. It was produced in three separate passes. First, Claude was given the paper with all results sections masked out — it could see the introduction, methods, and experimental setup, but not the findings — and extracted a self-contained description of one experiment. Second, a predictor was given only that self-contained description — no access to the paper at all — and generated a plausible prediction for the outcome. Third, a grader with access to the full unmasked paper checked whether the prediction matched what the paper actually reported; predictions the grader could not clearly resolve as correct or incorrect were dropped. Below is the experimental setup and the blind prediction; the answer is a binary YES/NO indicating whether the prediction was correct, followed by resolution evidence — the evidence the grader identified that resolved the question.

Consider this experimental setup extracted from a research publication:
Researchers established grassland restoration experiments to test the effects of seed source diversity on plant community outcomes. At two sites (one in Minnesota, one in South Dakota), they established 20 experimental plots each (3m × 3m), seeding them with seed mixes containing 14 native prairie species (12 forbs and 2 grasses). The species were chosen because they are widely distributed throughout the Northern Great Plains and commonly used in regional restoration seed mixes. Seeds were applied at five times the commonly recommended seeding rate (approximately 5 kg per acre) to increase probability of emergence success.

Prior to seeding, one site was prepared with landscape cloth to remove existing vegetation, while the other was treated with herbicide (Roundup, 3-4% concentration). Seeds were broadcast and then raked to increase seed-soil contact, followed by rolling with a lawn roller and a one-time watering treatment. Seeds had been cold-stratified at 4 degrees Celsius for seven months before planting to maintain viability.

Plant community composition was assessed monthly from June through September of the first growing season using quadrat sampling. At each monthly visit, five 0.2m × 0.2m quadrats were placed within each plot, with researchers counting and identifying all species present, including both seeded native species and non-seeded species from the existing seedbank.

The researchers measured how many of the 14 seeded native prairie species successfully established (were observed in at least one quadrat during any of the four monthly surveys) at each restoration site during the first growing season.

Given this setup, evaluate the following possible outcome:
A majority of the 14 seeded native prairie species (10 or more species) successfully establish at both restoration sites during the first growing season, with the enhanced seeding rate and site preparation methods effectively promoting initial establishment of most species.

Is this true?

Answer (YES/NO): NO